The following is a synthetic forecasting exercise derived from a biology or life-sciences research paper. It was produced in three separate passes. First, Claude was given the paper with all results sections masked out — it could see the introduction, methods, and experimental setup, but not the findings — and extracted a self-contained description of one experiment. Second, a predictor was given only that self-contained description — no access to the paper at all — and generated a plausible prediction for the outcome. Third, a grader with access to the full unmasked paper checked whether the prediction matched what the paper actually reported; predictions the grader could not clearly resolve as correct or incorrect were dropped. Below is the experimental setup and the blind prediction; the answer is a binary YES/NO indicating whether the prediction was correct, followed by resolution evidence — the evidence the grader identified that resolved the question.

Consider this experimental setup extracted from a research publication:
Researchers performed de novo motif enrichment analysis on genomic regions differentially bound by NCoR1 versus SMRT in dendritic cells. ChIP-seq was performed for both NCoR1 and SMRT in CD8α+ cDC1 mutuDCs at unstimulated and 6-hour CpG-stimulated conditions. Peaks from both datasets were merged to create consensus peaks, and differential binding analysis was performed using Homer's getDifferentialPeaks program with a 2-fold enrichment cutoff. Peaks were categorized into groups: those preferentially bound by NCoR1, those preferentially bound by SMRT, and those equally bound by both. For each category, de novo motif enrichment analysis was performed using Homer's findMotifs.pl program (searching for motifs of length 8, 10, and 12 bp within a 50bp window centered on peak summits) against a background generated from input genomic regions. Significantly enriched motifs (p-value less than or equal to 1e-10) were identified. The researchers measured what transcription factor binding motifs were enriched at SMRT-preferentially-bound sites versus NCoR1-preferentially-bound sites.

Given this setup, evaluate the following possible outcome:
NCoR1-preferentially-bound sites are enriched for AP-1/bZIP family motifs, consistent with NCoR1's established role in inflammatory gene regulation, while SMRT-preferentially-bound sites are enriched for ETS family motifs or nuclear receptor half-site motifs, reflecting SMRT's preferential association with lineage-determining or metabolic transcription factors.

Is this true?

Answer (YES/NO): NO